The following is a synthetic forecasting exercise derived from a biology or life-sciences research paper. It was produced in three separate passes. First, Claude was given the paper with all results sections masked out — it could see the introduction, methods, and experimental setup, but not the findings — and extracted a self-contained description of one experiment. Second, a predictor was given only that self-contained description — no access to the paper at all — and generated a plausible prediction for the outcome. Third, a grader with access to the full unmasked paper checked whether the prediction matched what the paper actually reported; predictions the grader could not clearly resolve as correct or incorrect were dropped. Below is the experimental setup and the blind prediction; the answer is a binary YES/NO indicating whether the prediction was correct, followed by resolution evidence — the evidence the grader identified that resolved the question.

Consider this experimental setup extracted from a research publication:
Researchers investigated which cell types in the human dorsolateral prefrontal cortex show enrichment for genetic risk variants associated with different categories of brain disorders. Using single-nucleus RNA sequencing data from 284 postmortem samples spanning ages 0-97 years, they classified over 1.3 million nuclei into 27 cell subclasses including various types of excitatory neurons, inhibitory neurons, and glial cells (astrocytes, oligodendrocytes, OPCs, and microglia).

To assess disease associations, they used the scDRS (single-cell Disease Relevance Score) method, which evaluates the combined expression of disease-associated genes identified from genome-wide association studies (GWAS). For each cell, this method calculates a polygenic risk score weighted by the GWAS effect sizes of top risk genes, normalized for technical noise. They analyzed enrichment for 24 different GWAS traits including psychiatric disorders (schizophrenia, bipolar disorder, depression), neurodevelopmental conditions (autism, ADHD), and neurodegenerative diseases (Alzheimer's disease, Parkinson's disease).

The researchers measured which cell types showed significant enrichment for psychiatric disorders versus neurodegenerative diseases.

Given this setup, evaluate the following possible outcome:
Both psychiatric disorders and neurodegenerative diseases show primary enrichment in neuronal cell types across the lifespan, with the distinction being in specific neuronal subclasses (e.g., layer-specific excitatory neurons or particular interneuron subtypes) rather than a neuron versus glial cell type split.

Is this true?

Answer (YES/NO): NO